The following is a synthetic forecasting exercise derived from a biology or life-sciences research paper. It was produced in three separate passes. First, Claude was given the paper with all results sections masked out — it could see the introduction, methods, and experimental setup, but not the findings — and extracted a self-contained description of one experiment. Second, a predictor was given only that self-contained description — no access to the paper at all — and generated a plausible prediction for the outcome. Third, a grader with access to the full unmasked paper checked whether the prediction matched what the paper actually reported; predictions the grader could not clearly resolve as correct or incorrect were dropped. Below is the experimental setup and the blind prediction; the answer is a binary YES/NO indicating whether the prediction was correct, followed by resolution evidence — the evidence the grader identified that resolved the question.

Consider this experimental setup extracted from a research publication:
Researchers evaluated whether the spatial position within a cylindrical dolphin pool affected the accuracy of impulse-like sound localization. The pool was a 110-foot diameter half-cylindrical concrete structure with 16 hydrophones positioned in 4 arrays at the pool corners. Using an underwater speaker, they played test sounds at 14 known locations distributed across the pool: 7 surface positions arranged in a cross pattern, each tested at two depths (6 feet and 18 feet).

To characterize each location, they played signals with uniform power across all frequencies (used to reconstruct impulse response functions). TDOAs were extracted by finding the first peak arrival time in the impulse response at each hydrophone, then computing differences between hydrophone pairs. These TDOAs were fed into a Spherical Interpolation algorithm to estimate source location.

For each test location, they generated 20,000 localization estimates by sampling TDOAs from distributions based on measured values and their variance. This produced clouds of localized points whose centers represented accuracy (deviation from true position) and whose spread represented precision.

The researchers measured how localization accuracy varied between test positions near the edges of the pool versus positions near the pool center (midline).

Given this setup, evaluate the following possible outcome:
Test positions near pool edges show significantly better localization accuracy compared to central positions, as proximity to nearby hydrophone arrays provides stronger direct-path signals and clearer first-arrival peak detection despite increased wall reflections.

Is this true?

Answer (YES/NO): YES